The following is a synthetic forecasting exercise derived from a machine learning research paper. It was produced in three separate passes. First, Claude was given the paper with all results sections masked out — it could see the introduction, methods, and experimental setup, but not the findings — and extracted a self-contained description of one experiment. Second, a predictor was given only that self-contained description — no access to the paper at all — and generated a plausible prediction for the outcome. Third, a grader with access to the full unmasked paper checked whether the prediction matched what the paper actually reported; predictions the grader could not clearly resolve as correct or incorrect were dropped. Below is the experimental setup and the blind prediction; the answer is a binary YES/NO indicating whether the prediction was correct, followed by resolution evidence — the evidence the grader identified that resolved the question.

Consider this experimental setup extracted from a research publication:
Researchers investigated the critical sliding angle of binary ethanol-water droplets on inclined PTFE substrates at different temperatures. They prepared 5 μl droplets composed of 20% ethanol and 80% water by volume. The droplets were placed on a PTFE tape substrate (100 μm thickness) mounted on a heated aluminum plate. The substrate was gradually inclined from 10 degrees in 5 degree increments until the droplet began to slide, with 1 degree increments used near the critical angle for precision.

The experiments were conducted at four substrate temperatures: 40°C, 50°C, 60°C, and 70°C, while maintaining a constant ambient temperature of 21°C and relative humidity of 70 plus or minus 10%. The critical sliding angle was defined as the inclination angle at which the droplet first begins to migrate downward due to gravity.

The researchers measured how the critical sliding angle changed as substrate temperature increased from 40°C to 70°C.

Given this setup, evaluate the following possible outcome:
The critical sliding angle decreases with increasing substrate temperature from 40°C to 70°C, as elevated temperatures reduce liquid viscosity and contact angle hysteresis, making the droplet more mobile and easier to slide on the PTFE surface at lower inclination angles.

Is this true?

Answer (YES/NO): NO